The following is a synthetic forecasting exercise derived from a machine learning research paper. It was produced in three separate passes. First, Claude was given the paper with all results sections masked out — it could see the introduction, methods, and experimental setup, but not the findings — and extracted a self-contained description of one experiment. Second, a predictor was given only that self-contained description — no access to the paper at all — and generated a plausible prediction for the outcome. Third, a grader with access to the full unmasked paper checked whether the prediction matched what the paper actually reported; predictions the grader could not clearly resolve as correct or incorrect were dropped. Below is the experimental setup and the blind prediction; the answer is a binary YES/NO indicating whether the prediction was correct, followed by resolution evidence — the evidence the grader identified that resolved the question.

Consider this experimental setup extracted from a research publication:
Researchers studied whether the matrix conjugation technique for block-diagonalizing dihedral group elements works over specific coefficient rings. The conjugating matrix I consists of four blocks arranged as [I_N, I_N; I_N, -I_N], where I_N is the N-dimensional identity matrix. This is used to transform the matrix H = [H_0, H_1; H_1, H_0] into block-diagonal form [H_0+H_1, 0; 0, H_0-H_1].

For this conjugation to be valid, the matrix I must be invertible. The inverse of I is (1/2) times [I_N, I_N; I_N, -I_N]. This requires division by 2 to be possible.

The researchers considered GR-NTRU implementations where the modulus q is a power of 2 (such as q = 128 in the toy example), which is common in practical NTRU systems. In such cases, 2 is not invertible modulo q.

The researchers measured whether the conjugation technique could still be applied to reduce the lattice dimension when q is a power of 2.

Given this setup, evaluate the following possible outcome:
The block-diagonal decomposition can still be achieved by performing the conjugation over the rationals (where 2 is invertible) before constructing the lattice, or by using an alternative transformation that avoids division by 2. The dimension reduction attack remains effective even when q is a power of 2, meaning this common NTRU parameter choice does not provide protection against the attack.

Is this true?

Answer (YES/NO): YES